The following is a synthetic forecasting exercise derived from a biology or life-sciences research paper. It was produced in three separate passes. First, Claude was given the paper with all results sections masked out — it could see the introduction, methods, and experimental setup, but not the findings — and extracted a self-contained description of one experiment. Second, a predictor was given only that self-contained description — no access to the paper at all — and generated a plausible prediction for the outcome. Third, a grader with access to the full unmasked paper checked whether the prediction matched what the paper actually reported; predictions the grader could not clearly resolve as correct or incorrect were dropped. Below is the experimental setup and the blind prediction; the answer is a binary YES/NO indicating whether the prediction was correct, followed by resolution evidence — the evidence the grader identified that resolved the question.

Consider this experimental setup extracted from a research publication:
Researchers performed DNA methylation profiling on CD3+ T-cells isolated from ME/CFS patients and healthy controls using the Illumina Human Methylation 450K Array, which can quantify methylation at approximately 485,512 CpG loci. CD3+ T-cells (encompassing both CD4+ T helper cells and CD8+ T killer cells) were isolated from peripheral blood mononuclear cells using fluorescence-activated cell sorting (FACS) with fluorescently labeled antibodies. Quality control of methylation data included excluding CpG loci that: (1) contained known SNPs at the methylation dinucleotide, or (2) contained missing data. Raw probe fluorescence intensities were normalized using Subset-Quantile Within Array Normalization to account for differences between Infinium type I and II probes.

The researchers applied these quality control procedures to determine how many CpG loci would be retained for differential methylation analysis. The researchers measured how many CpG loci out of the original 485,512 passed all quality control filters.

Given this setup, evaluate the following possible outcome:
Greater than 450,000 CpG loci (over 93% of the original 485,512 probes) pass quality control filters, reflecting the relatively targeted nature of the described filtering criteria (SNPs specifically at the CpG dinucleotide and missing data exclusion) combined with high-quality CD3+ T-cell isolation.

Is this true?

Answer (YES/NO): YES